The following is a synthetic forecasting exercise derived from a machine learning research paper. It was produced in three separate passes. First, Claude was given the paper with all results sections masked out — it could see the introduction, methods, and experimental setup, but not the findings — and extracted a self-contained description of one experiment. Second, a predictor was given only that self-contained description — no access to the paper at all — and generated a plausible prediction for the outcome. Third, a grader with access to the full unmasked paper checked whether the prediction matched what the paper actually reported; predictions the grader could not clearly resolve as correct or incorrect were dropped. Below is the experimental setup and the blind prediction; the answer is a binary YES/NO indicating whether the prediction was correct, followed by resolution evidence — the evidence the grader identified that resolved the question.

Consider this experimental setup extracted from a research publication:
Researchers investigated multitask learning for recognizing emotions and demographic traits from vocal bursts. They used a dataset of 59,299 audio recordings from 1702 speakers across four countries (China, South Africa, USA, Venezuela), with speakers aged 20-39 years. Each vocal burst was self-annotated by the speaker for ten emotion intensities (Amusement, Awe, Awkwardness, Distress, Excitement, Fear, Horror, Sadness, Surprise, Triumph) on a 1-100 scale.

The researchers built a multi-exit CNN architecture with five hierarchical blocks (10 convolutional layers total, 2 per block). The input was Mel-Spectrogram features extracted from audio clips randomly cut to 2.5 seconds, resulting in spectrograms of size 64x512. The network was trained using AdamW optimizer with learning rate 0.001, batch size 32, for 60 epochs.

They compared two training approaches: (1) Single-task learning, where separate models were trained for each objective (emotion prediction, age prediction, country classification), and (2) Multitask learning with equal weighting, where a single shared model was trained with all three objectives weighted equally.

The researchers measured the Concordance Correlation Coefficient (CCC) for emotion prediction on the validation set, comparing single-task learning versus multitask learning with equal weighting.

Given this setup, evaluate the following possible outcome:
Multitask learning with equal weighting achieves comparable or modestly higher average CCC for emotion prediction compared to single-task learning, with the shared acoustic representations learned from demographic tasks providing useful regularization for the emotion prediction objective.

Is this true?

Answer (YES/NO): NO